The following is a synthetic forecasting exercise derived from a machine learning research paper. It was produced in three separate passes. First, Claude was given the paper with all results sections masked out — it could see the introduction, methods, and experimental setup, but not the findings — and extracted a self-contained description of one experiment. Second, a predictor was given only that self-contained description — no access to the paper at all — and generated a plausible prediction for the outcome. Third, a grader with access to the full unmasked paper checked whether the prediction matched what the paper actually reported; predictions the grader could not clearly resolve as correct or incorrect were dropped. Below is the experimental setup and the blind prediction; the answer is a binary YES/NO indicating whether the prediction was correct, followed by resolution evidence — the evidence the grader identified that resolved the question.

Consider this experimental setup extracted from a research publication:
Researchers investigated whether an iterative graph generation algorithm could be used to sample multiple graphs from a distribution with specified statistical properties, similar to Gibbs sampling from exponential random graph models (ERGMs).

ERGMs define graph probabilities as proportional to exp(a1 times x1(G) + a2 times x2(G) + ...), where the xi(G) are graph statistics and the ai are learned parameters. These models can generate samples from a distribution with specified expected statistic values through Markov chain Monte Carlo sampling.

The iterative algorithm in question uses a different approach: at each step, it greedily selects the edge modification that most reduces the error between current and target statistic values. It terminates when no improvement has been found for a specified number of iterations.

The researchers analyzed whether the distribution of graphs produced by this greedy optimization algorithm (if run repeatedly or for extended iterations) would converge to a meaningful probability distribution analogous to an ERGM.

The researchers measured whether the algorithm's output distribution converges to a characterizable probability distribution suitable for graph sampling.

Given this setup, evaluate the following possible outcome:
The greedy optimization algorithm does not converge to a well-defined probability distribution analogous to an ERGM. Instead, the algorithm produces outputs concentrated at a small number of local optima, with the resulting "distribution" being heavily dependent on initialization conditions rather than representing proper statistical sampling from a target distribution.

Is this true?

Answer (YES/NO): NO